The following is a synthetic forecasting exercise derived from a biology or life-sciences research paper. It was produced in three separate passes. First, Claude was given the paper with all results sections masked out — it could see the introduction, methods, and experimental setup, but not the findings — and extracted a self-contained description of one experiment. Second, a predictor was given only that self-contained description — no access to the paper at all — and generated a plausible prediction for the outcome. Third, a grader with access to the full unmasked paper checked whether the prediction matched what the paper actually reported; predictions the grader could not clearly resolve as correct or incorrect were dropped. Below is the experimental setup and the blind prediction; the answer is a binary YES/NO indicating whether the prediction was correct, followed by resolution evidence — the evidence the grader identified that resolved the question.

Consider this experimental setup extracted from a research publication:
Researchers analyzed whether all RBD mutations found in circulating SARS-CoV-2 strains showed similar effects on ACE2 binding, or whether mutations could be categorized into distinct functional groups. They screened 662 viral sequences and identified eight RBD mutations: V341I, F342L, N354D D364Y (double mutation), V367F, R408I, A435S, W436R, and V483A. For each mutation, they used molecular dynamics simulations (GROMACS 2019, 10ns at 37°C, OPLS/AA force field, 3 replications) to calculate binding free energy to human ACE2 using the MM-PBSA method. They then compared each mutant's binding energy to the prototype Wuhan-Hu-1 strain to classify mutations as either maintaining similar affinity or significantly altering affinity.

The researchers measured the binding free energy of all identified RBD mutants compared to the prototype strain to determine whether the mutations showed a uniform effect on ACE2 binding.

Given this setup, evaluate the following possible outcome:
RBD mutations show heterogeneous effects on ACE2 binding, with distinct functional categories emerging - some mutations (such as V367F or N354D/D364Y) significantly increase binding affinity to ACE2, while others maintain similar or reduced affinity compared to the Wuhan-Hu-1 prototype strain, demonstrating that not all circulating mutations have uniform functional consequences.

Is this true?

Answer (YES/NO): YES